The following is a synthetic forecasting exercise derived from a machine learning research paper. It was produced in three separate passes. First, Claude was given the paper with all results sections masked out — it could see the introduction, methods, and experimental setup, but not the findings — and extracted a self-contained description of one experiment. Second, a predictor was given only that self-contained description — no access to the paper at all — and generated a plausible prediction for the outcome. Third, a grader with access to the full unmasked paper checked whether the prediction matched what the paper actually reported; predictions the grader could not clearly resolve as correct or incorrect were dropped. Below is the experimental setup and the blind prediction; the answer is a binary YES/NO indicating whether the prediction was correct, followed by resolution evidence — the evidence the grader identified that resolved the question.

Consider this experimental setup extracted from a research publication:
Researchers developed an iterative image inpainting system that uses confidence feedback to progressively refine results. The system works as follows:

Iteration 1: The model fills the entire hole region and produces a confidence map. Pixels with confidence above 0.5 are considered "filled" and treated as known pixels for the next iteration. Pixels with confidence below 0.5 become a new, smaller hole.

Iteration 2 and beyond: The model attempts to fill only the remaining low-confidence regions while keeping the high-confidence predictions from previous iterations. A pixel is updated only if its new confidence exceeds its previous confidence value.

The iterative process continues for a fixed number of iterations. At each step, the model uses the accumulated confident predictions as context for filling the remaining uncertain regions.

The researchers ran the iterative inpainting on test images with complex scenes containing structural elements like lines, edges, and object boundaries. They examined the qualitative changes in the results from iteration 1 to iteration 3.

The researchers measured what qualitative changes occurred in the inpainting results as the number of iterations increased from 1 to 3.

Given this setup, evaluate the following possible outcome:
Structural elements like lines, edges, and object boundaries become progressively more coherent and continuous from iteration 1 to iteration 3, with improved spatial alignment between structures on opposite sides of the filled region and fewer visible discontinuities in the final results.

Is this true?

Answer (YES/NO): YES